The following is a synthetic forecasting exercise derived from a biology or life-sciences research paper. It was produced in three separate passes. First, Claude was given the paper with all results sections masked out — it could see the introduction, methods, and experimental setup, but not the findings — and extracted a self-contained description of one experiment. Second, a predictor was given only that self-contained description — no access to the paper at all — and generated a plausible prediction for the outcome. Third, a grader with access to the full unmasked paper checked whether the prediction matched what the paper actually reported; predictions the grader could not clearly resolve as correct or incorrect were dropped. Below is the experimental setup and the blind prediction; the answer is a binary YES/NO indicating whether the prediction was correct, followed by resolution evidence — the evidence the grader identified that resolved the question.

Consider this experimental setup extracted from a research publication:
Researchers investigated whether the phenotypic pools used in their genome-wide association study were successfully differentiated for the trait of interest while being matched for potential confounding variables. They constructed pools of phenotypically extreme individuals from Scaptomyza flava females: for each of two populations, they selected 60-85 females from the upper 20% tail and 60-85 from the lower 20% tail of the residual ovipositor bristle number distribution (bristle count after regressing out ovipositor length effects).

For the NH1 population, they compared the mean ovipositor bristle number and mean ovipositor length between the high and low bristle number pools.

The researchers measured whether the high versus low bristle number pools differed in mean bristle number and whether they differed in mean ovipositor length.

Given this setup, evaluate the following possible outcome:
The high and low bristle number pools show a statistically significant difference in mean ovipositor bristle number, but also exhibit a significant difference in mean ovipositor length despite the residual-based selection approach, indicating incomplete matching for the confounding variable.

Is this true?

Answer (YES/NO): NO